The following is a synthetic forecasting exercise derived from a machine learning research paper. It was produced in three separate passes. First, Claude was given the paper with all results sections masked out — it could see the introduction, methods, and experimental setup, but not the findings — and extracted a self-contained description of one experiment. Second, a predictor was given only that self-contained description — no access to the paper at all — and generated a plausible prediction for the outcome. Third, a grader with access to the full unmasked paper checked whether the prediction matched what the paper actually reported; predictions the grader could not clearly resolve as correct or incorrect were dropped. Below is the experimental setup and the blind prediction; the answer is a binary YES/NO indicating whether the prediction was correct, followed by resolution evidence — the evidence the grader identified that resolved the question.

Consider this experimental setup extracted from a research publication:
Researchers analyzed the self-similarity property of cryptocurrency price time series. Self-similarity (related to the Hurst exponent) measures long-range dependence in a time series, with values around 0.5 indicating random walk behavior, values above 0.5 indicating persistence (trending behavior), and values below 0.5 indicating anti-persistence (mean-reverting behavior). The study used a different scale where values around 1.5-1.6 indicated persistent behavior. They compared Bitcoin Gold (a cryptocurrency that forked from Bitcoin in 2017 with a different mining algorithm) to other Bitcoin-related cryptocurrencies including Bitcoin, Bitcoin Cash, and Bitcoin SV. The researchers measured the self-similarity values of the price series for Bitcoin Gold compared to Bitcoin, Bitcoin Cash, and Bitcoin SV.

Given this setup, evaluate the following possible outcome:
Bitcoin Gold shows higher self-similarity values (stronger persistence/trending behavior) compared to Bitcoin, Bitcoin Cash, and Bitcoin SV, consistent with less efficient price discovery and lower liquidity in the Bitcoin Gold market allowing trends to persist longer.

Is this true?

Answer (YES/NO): NO